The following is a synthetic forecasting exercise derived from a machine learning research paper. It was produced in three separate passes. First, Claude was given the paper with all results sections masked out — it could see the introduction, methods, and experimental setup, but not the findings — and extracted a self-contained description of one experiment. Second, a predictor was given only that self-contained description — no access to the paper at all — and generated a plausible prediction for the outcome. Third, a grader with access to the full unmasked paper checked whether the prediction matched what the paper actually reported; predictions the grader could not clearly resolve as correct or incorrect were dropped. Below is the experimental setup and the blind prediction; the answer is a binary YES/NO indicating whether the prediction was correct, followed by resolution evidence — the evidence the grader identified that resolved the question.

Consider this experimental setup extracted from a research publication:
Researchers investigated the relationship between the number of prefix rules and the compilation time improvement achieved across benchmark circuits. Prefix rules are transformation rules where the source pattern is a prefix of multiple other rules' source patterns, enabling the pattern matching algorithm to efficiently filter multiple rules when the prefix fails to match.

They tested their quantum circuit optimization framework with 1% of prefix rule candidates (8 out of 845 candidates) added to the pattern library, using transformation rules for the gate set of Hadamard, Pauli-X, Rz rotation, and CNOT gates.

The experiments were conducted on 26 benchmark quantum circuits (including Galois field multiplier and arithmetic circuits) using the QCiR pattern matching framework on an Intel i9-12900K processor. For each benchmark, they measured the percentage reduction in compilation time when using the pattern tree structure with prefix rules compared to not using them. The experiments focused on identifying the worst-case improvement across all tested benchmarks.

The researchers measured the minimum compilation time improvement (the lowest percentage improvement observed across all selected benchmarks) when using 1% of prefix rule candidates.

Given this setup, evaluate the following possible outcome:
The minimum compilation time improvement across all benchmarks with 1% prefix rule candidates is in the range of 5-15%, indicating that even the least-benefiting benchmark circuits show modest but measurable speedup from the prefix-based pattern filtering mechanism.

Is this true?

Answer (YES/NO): YES